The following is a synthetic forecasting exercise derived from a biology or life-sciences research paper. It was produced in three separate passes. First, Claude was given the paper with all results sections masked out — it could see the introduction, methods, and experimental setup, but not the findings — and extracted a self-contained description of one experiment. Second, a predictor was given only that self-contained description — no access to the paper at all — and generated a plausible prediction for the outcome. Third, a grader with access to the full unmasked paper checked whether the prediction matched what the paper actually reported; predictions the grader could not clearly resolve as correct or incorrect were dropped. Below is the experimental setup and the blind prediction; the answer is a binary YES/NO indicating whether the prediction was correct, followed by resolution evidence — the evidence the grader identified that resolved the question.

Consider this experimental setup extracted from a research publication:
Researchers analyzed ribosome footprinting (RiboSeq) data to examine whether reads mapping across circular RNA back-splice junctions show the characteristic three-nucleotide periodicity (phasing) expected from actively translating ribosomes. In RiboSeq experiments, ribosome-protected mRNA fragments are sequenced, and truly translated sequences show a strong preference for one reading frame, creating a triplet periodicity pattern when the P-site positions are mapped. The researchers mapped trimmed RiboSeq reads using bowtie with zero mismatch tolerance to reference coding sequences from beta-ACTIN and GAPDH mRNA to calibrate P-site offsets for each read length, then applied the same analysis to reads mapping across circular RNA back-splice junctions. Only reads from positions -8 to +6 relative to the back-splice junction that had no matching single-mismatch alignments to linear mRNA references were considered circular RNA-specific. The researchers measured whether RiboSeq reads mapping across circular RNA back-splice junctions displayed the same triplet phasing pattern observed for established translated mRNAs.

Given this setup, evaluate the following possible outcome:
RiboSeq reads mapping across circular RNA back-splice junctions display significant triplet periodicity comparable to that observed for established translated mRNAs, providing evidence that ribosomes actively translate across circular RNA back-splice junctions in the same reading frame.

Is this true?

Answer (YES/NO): NO